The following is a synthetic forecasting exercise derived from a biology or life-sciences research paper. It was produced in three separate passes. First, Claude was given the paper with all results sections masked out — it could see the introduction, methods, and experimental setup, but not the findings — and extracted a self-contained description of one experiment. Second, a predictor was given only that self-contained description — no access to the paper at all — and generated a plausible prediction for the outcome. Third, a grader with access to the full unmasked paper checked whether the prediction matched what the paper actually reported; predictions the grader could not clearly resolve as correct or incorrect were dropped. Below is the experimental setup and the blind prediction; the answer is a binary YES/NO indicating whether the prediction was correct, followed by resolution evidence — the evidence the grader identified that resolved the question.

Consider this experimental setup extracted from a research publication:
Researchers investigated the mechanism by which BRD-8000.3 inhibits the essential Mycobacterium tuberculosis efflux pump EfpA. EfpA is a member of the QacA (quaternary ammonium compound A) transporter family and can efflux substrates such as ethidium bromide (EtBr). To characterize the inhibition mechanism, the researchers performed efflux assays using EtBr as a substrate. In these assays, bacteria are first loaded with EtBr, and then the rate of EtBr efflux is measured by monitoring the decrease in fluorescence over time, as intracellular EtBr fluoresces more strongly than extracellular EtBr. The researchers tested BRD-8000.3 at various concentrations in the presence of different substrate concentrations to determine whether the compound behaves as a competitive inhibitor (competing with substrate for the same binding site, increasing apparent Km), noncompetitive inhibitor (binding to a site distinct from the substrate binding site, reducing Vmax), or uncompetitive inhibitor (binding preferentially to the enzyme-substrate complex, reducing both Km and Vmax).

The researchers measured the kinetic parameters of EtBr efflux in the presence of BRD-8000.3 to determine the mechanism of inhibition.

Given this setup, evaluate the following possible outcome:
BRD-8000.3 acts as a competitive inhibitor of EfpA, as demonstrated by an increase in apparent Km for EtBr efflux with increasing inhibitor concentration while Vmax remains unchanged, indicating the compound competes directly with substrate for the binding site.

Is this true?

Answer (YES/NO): NO